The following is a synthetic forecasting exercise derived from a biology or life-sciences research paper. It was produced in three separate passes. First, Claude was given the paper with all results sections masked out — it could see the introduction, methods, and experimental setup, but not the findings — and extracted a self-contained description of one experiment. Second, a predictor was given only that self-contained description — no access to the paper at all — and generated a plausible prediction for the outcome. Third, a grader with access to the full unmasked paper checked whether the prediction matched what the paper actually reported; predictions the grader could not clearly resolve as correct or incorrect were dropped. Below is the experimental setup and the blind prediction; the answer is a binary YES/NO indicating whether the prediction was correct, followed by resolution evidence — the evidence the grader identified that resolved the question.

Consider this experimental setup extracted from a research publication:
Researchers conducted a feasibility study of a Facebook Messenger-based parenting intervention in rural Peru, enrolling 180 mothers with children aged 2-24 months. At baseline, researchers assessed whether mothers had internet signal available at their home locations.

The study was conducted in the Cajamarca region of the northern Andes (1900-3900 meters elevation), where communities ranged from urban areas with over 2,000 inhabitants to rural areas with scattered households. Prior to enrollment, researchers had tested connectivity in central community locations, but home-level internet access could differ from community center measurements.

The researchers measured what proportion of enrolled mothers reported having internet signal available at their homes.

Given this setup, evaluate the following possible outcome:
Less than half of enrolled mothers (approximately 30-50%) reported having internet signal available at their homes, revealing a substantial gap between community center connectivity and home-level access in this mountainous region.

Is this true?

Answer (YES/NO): NO